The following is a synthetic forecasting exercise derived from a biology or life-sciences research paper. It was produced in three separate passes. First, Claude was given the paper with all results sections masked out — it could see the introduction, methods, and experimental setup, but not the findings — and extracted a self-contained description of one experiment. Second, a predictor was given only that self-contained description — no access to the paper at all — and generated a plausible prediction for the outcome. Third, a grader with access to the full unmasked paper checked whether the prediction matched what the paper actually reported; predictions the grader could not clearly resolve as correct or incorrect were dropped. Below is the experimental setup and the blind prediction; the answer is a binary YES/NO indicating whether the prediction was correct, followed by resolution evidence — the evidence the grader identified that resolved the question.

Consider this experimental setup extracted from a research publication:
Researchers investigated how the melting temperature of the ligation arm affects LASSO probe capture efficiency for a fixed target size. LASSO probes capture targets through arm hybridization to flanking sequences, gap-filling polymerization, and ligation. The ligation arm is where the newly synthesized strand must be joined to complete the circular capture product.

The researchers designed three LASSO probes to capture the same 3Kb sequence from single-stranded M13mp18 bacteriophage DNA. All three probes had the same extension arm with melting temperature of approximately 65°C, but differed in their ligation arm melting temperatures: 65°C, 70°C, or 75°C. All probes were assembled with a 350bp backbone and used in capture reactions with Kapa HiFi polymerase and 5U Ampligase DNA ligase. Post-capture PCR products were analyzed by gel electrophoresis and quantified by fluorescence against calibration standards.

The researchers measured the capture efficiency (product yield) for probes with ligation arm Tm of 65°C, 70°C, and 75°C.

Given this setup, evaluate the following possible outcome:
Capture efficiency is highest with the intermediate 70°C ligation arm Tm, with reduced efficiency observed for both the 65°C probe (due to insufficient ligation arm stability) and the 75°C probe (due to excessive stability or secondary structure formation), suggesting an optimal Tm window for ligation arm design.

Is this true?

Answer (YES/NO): YES